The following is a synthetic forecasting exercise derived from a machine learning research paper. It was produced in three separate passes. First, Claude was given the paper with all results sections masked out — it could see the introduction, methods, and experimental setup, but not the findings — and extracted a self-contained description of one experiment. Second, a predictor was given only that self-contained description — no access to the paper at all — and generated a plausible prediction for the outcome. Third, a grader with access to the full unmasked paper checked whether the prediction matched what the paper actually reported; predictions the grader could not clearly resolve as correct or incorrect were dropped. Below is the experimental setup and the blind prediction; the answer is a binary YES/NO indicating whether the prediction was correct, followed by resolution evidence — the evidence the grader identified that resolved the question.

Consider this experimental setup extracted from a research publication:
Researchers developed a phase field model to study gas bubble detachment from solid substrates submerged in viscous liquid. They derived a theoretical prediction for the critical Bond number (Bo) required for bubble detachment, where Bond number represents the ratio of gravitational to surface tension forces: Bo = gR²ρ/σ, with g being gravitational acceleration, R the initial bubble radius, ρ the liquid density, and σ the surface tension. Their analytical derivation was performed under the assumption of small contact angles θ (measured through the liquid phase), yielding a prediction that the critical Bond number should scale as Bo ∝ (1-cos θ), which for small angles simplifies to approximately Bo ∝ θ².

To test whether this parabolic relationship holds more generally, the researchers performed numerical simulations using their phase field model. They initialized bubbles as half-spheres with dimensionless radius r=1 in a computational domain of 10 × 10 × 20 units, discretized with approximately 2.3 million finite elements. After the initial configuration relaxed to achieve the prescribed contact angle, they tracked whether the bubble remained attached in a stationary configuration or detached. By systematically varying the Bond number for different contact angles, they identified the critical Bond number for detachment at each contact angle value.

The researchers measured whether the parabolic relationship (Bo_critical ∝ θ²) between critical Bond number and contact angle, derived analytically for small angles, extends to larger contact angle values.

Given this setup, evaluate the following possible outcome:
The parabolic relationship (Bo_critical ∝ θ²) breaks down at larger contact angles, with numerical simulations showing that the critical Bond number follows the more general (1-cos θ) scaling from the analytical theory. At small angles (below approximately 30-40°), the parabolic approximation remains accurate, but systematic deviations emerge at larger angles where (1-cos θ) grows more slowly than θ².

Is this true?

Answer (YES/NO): NO